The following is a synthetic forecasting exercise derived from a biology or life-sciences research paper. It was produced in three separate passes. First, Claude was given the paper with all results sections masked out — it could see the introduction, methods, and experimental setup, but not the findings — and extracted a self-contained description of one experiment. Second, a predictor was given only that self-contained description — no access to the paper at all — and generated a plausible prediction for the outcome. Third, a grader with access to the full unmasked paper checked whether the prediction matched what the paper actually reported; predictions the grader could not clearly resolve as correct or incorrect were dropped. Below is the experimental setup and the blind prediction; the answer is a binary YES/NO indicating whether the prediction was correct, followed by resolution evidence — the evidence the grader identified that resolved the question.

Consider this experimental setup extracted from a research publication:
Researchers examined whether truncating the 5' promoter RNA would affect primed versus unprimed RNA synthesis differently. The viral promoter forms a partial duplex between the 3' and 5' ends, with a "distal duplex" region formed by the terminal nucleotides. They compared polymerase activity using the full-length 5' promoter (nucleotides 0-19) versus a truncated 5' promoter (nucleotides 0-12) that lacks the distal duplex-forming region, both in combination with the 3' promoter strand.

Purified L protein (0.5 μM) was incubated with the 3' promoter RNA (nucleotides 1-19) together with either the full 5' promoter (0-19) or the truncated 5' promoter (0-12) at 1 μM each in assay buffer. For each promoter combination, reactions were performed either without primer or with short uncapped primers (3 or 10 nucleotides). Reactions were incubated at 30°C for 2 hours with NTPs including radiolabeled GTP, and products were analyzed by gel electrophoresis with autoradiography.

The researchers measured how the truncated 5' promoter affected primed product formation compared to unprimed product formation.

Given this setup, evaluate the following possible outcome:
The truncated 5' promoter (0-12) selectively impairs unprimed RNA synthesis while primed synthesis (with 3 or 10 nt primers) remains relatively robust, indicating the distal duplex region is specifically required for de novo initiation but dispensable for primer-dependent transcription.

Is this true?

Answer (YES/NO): YES